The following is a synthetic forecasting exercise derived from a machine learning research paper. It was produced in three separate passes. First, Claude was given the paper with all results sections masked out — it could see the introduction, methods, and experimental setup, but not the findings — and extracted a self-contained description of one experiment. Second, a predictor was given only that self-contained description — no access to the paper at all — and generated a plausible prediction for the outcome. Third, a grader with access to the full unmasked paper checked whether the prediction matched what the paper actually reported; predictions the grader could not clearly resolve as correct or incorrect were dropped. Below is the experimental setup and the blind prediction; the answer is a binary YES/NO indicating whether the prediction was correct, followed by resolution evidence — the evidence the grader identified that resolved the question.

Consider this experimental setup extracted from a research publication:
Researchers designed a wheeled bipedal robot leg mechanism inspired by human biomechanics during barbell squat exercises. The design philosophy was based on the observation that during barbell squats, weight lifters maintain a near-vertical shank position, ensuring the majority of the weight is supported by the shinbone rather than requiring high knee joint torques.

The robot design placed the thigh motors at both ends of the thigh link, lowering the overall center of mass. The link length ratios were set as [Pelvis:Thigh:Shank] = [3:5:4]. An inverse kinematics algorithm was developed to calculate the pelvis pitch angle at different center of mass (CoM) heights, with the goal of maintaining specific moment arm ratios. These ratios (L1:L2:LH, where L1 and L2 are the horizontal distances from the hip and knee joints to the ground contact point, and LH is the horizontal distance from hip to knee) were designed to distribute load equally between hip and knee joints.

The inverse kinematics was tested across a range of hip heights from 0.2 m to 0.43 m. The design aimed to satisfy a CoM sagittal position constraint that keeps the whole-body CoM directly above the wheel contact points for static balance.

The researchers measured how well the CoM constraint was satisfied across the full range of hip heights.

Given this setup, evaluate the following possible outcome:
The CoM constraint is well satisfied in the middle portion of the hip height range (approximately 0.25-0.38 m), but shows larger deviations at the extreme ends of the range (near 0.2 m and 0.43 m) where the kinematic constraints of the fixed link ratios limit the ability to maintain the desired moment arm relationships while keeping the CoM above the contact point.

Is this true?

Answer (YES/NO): NO